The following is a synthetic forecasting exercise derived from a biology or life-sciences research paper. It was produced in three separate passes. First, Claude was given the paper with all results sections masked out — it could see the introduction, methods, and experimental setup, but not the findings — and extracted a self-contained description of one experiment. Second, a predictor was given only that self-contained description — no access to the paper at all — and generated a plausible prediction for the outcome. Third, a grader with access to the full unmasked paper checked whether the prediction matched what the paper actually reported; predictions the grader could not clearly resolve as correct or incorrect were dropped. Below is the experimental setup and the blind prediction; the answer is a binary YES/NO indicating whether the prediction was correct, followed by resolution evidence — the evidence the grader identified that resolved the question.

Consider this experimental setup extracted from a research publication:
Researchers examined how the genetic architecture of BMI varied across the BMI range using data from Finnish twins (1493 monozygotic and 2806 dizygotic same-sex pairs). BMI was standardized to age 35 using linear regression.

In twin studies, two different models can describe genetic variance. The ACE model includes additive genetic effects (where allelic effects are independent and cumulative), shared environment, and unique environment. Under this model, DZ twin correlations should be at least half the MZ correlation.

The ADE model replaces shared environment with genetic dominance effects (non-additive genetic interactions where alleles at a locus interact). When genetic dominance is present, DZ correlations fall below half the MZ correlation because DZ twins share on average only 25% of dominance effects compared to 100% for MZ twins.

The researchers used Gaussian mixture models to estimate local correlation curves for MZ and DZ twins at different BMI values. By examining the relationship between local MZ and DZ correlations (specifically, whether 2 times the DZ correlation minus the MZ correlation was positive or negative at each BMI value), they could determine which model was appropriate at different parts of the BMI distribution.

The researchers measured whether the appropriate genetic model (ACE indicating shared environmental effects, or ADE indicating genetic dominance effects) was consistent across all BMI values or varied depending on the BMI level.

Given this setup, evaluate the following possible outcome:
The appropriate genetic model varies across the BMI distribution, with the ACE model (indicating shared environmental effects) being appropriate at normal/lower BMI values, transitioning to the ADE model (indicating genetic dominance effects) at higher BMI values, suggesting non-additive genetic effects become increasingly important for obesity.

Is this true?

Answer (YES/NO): NO